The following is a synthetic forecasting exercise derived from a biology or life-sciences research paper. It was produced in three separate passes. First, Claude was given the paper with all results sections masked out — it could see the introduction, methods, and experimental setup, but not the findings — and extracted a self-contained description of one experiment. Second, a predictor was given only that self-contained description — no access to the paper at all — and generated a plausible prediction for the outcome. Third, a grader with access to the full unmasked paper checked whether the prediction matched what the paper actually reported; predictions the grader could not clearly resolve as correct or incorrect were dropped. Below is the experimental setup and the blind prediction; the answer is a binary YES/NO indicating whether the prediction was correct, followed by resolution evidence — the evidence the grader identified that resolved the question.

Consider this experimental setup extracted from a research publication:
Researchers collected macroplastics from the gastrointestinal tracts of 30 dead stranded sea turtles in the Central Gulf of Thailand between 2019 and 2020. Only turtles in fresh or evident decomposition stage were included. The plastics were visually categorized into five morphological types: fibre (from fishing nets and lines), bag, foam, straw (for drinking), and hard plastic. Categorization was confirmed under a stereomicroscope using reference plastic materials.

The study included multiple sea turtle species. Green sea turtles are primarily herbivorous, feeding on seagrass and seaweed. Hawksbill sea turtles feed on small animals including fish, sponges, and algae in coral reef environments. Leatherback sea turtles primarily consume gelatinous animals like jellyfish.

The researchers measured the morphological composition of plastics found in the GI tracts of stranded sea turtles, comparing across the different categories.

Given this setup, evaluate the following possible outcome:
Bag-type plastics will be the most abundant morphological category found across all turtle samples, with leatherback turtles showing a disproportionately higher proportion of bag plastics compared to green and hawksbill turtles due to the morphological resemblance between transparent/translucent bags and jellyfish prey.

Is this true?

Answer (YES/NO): NO